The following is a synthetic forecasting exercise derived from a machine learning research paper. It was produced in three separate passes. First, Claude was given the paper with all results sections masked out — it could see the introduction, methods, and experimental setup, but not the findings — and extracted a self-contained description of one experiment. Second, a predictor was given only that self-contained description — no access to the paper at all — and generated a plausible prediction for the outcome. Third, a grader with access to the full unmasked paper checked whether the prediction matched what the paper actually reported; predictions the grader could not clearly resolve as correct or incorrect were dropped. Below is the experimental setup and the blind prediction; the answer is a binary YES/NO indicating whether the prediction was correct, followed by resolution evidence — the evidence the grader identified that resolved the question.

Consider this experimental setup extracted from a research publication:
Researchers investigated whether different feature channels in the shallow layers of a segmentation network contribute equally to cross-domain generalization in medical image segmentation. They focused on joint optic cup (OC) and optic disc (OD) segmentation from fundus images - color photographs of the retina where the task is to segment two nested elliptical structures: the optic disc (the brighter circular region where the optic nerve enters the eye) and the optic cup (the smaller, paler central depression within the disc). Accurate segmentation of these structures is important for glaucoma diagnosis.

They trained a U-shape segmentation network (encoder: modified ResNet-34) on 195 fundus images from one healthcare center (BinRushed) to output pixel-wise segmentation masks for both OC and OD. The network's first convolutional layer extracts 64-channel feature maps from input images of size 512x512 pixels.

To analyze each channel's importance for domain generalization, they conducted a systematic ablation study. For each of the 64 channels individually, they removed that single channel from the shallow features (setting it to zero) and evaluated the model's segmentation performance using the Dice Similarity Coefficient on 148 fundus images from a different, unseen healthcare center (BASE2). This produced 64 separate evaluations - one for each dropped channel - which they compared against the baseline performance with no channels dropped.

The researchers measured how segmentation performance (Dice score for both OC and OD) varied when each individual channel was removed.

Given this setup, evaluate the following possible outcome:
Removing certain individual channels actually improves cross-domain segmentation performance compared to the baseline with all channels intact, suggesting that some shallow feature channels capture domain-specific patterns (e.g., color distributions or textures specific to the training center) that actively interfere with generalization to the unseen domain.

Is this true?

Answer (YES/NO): YES